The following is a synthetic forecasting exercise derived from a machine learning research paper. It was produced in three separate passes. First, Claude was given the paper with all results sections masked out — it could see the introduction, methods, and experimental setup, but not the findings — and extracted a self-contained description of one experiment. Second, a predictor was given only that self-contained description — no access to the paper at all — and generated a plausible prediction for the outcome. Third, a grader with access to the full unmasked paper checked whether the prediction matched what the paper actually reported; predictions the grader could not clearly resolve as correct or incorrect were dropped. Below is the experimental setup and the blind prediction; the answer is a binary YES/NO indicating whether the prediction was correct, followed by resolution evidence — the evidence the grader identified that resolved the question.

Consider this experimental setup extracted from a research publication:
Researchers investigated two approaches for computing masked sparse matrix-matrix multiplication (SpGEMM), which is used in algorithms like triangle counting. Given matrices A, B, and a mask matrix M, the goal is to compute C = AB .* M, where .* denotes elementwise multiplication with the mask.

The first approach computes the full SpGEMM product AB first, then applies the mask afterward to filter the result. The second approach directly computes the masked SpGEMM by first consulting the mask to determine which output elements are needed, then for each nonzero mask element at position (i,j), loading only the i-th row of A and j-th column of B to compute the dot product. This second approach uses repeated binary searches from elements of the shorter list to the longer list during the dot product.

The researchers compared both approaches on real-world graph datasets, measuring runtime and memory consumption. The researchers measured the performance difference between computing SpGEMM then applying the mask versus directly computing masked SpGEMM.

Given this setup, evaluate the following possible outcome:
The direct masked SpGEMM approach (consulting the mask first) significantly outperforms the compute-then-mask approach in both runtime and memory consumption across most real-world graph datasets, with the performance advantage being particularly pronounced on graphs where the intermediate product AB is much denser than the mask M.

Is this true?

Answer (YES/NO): NO